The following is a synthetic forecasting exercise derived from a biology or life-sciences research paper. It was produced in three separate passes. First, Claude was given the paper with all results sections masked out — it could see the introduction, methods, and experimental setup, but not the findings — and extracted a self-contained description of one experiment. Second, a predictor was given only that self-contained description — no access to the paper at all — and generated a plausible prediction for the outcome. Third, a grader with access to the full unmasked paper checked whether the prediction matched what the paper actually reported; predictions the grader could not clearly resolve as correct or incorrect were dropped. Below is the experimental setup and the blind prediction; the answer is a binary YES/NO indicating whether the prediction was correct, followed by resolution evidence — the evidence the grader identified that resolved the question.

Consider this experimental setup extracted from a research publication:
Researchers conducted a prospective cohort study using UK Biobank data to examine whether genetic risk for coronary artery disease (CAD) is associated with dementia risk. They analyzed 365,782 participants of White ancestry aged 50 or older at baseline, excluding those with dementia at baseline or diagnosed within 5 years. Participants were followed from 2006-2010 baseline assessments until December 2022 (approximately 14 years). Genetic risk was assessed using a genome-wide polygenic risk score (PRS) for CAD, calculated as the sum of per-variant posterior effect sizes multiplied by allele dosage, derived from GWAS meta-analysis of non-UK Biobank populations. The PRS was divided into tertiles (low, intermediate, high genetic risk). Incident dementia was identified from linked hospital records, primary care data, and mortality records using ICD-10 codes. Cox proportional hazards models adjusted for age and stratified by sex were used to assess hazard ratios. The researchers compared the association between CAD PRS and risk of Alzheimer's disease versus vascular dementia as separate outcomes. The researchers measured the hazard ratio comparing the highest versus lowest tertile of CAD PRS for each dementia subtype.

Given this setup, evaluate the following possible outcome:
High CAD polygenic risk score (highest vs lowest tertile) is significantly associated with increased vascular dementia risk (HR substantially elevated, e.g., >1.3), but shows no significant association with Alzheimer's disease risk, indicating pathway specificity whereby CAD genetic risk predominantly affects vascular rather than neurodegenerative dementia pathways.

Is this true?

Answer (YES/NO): NO